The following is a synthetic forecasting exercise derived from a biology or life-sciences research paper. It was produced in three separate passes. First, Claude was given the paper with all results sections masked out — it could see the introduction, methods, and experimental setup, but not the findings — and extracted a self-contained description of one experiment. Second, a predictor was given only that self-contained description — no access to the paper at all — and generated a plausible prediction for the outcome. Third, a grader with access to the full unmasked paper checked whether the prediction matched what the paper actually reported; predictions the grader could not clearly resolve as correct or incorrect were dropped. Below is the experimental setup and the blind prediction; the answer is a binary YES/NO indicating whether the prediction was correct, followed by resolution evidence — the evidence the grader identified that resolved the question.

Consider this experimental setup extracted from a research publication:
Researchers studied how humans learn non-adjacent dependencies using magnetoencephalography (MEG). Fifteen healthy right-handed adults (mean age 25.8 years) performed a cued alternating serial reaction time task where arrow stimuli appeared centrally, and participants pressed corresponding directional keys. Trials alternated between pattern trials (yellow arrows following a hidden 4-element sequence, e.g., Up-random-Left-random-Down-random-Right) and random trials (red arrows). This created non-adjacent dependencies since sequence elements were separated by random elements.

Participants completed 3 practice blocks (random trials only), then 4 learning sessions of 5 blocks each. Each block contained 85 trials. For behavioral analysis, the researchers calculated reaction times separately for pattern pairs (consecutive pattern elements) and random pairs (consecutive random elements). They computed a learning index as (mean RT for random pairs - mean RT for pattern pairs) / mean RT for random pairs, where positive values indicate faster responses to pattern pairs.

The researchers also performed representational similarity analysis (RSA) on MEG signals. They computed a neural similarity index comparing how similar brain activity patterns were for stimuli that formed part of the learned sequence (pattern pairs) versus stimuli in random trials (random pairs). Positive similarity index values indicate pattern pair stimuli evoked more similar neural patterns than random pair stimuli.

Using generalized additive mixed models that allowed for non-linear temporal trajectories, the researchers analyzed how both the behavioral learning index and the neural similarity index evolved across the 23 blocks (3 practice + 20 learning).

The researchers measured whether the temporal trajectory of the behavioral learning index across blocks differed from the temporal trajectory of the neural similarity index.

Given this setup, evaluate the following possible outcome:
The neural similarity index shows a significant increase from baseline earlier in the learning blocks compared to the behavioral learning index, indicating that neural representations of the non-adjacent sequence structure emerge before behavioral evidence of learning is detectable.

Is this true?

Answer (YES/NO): NO